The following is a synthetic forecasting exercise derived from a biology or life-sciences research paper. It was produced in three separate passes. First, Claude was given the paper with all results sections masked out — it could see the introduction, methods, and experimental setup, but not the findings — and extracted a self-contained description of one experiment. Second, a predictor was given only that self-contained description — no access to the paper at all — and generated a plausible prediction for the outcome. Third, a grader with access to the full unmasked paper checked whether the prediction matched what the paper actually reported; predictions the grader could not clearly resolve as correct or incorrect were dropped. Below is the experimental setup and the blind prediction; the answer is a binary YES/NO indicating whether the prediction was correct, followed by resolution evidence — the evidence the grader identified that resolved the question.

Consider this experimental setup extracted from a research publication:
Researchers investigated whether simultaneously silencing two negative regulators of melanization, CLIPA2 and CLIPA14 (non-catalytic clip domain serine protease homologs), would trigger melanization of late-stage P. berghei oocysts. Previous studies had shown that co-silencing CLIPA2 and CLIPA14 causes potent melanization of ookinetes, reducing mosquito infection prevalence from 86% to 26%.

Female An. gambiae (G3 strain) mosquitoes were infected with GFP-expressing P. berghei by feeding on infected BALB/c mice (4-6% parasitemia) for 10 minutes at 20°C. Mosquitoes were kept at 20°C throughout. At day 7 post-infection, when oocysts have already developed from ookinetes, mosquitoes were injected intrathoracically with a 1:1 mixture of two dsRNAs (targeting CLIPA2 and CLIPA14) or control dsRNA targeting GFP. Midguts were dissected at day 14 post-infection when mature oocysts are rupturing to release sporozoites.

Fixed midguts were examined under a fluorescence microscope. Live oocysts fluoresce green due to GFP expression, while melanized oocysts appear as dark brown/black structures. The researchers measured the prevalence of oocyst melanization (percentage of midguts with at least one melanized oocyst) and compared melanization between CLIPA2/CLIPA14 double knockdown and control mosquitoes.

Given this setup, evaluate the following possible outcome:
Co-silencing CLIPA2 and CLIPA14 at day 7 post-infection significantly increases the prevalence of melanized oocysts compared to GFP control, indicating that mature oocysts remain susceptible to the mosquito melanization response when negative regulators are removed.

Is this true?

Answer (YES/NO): YES